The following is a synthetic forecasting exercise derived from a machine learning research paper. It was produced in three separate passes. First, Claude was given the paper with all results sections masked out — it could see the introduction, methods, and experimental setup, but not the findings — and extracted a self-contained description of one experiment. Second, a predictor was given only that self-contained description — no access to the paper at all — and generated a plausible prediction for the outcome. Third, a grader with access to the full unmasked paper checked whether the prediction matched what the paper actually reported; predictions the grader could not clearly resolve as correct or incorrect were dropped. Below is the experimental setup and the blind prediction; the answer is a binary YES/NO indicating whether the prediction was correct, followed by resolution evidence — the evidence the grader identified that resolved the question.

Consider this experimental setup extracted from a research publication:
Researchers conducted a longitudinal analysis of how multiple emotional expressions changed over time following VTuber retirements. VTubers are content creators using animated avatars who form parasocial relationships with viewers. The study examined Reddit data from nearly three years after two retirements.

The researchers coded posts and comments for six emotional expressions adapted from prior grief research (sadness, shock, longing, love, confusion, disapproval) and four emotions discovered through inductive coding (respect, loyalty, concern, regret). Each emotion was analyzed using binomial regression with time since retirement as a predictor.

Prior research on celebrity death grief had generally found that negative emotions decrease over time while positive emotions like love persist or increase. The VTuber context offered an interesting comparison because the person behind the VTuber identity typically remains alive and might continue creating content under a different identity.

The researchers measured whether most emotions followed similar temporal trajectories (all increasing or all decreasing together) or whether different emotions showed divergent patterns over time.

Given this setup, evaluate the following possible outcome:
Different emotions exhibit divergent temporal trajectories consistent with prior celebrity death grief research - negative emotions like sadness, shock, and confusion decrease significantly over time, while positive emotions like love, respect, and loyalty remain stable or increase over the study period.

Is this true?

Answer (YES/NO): NO